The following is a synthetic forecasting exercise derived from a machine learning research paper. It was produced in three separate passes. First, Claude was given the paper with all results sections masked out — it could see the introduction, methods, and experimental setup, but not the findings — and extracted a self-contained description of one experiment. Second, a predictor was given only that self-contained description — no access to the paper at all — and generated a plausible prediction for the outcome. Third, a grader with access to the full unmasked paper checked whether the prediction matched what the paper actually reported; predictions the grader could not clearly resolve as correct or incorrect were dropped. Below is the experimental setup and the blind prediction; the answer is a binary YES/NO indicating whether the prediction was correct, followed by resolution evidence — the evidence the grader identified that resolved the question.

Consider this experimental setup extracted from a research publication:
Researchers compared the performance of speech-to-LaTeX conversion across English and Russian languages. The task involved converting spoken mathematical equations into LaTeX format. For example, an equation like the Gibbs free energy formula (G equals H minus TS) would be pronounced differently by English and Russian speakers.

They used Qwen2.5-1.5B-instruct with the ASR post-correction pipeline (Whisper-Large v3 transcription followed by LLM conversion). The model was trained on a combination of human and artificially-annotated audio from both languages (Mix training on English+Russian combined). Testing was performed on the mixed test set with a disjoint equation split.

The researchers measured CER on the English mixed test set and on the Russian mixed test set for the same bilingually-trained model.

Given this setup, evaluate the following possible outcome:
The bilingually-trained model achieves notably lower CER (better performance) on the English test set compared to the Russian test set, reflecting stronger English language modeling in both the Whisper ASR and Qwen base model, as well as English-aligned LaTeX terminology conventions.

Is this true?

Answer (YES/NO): NO